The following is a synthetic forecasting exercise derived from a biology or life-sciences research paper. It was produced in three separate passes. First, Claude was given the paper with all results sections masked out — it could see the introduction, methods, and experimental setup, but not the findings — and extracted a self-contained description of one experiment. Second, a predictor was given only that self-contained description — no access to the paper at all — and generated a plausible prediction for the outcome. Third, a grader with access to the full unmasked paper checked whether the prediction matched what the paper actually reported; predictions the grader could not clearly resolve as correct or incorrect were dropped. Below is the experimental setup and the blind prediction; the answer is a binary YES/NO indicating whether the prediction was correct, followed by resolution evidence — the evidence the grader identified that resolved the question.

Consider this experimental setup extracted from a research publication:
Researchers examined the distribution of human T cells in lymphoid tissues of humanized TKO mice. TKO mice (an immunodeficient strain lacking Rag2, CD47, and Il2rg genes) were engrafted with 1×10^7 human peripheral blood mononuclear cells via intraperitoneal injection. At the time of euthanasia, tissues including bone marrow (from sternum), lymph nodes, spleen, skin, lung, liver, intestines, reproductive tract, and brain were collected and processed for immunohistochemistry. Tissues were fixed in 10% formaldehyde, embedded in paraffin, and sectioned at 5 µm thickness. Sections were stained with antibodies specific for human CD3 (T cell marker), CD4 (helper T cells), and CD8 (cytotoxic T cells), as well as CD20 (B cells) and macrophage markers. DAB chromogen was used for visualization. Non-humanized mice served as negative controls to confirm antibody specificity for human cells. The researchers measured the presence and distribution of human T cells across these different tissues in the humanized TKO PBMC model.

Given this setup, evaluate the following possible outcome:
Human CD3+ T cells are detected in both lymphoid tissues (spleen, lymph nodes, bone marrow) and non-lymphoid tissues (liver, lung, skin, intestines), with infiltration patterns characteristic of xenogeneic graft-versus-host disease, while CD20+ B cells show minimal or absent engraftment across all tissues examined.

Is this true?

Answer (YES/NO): NO